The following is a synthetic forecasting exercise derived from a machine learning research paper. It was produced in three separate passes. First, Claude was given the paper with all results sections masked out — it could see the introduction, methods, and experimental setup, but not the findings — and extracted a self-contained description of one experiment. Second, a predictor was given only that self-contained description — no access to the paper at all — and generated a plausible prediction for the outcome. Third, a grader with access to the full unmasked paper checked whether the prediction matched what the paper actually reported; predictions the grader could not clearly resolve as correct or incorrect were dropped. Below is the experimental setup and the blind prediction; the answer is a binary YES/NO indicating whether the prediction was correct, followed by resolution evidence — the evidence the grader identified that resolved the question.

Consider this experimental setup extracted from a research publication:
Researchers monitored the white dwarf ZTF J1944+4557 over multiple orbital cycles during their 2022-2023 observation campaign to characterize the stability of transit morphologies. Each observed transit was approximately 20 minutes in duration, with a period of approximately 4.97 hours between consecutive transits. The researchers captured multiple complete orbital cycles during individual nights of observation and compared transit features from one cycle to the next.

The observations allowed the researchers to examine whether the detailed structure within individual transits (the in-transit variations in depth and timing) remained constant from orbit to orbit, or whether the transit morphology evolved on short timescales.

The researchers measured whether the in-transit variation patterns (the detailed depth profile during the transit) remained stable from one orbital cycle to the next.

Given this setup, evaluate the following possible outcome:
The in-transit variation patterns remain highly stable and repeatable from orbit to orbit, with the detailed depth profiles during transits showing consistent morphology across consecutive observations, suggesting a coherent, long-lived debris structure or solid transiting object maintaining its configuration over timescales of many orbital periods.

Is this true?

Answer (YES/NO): NO